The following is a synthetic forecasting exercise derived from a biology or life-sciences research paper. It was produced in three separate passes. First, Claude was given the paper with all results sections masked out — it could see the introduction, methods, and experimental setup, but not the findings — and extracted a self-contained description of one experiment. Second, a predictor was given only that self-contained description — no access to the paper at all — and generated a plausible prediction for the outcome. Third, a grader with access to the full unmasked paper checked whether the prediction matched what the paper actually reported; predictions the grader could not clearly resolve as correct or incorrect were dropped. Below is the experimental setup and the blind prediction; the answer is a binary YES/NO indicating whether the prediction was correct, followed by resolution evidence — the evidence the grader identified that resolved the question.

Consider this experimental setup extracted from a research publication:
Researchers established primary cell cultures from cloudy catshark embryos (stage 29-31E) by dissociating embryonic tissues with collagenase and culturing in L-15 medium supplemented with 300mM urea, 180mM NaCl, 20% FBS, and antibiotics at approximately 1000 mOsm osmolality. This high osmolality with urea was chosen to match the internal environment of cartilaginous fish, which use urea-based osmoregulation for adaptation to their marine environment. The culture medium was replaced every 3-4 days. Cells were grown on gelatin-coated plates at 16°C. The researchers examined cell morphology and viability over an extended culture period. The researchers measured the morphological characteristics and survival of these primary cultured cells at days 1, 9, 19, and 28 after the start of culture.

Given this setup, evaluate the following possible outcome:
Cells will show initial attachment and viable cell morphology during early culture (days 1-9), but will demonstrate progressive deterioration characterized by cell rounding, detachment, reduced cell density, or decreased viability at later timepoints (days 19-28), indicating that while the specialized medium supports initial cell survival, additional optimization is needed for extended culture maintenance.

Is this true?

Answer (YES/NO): NO